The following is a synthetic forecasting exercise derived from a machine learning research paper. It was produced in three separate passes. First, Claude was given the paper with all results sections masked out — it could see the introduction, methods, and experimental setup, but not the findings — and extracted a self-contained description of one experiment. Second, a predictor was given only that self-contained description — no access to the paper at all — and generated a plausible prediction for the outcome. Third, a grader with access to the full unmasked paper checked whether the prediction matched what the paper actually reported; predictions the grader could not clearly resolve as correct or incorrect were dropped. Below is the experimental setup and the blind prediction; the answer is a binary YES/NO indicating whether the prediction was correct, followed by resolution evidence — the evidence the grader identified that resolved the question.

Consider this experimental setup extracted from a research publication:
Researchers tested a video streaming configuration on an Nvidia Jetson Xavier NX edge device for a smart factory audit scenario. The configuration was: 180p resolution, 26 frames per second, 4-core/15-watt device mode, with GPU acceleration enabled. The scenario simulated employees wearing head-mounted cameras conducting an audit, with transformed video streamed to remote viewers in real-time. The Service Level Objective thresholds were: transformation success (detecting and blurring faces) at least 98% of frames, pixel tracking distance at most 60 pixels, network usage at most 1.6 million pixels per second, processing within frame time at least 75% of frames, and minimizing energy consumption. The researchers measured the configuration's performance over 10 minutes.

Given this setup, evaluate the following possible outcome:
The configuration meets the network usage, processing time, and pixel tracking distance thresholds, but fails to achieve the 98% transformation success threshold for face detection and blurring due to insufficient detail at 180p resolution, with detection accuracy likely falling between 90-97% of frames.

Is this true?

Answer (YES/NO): YES